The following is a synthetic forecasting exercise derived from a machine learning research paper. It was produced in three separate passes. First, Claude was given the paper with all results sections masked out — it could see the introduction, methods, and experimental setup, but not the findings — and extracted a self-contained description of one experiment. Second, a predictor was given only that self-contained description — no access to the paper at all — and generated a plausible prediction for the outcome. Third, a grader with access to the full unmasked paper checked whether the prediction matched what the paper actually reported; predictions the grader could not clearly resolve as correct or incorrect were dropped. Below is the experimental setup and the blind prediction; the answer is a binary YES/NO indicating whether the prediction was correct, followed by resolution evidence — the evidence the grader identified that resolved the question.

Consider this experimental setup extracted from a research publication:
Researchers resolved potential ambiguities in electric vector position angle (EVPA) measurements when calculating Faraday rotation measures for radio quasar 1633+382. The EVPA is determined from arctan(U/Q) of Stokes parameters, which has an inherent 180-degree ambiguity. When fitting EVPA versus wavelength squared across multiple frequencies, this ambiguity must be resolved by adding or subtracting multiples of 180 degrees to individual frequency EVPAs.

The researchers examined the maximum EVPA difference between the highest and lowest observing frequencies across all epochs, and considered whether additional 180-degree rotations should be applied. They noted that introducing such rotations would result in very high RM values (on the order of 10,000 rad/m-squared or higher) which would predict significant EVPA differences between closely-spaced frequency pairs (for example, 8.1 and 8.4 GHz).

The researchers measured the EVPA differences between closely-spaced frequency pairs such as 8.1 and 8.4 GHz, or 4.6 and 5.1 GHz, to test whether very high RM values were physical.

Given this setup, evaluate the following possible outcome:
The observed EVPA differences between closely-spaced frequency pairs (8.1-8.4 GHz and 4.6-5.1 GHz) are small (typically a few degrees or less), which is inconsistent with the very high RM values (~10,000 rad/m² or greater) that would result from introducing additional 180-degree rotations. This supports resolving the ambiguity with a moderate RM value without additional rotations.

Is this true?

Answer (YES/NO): YES